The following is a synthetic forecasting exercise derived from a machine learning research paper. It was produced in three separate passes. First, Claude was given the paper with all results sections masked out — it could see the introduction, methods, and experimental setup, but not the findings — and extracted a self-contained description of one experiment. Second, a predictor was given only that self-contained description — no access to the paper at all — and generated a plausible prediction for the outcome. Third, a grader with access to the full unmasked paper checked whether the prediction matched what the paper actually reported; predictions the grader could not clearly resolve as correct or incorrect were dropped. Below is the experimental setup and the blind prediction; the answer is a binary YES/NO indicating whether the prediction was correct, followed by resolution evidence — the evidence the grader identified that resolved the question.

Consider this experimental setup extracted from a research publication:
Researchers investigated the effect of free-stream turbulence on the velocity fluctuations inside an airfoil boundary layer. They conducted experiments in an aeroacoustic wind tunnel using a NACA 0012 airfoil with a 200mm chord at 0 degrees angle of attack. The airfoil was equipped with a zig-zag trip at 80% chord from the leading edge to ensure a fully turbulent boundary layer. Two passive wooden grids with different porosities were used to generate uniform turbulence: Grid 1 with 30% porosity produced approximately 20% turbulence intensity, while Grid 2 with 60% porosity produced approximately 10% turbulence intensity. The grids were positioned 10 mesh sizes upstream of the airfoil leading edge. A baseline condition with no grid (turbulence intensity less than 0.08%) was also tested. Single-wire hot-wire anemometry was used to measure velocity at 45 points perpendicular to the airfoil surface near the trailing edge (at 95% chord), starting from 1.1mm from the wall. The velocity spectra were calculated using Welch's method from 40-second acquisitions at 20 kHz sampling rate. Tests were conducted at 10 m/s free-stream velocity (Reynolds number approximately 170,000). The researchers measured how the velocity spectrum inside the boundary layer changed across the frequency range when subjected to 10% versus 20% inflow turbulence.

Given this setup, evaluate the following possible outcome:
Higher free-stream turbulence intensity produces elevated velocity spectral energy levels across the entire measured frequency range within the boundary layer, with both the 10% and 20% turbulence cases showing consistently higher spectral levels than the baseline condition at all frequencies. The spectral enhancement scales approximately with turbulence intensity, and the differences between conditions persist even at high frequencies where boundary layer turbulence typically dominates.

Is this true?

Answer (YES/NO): NO